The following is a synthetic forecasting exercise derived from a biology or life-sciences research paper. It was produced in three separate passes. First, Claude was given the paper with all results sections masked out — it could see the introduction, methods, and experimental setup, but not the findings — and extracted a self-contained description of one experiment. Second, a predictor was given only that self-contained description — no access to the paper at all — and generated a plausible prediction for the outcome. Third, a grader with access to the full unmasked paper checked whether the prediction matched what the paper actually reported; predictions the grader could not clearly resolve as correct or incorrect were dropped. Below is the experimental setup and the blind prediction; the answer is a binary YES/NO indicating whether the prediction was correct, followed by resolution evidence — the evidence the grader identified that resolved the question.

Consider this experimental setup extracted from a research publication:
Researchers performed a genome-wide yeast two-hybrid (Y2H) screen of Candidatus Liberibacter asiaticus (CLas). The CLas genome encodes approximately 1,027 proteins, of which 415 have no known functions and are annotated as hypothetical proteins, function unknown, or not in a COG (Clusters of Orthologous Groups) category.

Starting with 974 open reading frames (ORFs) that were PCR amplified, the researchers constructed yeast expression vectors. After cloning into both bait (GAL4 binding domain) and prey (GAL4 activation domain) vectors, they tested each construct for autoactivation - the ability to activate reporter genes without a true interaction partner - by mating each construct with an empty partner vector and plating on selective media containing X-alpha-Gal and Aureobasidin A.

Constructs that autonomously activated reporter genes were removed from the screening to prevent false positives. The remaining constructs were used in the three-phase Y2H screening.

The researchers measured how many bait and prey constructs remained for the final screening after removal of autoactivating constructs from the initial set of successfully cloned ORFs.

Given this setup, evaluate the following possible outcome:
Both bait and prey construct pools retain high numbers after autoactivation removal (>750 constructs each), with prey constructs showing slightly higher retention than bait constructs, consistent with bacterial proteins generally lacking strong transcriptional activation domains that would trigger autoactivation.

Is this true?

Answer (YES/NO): YES